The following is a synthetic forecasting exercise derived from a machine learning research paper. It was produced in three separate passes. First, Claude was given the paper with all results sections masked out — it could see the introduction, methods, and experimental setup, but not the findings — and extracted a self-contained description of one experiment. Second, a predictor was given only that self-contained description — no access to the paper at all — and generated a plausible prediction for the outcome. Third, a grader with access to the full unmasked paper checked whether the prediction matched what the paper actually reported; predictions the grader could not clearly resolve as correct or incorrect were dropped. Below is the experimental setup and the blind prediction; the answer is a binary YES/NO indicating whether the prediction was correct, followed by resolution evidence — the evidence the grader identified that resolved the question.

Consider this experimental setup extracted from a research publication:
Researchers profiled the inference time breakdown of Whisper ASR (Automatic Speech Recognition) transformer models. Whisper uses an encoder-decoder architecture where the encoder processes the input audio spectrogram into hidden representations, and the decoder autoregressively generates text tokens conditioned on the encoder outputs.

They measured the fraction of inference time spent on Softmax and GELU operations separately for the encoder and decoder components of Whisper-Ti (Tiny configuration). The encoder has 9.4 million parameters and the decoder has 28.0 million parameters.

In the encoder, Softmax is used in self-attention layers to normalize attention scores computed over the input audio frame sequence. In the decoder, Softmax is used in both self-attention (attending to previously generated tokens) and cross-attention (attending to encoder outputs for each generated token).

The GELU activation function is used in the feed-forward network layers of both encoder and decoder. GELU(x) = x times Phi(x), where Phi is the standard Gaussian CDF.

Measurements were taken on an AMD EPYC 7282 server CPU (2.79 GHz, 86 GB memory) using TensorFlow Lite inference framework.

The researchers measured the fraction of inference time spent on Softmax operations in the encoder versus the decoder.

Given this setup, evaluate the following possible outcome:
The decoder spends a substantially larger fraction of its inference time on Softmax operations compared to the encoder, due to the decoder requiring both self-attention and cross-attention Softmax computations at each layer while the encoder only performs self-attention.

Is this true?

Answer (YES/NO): NO